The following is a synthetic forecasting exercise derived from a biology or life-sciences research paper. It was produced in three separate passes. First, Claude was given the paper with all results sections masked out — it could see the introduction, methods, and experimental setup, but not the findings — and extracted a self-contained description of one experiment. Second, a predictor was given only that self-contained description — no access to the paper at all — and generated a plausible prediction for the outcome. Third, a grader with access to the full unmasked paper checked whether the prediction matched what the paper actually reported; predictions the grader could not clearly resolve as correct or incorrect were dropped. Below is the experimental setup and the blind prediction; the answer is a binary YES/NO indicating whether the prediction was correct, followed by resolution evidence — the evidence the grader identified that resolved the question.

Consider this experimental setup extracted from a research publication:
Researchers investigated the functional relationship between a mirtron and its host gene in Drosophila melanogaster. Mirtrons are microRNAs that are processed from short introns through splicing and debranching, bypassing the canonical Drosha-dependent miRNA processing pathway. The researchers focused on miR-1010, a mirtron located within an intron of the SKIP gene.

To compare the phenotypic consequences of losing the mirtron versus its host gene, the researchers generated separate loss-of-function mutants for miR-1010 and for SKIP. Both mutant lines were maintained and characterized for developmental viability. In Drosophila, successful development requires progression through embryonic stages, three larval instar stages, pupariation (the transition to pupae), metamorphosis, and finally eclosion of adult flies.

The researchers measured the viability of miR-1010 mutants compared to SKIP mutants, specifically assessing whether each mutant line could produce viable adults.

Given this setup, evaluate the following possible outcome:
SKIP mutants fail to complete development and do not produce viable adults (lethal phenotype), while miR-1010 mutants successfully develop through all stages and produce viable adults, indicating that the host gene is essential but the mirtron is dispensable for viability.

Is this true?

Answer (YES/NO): NO